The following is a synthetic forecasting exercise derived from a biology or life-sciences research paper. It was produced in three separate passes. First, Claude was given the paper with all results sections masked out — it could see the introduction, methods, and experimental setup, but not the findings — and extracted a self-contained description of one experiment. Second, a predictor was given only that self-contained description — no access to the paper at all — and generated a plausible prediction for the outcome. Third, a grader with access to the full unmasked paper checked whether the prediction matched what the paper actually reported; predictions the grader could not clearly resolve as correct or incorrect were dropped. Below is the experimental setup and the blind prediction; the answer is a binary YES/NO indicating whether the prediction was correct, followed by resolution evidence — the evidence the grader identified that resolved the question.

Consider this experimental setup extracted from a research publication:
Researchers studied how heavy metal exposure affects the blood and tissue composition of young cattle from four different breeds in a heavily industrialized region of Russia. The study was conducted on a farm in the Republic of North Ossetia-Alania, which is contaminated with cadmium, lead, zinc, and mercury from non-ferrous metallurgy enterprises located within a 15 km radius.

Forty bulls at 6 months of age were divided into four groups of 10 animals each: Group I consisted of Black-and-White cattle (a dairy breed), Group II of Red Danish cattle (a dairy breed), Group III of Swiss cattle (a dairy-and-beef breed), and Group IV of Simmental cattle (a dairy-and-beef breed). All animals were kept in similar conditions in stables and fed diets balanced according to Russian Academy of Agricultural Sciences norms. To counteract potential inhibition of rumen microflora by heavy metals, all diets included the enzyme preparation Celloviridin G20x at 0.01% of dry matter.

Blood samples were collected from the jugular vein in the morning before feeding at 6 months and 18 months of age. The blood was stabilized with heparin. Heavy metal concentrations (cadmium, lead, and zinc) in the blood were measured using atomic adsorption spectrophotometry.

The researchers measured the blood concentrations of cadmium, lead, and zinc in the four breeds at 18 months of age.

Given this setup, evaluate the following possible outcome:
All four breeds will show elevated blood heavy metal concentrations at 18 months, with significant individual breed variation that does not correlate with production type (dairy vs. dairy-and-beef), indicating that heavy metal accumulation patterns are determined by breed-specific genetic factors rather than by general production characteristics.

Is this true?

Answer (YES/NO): NO